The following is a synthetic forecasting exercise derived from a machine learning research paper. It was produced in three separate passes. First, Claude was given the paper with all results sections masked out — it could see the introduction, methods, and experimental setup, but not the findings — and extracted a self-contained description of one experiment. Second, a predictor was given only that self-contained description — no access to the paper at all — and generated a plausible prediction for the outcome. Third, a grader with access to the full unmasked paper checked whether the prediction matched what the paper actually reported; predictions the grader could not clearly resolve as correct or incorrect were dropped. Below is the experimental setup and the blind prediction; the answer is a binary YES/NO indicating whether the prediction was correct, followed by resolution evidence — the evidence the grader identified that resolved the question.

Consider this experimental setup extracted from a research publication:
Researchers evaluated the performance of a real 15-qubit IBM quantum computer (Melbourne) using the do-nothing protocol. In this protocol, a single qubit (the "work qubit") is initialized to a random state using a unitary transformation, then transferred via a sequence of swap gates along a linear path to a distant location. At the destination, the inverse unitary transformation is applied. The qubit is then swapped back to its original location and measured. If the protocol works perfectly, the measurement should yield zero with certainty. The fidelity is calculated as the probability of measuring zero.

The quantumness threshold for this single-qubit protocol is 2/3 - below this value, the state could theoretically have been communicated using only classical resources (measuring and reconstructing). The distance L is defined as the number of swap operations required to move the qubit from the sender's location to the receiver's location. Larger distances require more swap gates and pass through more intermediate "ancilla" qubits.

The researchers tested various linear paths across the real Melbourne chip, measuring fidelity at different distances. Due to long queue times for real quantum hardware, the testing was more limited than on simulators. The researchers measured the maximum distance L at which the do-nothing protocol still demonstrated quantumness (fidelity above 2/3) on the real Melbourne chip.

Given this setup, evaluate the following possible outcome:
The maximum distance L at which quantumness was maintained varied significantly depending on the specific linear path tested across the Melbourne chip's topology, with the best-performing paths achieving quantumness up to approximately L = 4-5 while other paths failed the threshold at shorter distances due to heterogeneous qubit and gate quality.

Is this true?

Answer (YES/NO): NO